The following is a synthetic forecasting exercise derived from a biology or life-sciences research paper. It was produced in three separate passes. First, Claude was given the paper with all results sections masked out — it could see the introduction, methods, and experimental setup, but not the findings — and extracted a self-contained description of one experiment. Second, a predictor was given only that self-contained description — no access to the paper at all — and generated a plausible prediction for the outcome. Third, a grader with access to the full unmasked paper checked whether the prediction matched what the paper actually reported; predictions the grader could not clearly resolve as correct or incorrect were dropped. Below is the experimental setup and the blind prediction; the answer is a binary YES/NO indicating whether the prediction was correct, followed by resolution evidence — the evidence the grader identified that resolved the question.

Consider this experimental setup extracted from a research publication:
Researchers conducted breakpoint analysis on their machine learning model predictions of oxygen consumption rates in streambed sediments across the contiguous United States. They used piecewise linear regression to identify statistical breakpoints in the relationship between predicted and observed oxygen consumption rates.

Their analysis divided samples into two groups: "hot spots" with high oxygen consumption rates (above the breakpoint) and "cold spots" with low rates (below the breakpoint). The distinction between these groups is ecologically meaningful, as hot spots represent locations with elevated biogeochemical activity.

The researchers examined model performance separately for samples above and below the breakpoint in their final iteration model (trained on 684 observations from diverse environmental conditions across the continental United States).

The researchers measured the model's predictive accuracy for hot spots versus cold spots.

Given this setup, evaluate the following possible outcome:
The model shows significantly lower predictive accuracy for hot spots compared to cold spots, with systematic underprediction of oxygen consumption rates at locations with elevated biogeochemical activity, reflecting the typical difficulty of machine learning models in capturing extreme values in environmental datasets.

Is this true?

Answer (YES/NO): NO